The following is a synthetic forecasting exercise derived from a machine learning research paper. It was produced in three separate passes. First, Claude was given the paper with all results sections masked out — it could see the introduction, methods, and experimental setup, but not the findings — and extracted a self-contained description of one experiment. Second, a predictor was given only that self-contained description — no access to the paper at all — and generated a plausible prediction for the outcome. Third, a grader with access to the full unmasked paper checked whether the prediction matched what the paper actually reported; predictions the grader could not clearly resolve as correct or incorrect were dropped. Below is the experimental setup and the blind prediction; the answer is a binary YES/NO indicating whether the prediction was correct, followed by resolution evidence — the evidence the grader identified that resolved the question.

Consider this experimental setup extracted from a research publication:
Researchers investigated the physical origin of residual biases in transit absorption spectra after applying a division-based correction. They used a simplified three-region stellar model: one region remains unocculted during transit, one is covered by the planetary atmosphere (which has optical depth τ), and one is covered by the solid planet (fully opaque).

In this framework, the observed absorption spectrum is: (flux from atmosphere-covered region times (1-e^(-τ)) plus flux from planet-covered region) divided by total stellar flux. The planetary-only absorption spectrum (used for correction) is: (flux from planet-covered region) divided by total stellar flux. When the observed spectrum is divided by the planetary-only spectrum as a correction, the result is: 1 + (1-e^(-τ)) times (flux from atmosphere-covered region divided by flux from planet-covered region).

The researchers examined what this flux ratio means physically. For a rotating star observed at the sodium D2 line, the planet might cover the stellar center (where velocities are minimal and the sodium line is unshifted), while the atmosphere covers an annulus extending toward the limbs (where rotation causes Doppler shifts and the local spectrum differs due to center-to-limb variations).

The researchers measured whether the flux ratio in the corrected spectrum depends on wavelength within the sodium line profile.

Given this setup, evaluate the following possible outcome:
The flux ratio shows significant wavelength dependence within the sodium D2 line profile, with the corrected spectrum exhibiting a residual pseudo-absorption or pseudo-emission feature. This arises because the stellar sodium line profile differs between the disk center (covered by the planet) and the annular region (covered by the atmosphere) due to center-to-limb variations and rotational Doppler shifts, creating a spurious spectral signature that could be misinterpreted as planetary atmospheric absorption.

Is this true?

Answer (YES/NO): YES